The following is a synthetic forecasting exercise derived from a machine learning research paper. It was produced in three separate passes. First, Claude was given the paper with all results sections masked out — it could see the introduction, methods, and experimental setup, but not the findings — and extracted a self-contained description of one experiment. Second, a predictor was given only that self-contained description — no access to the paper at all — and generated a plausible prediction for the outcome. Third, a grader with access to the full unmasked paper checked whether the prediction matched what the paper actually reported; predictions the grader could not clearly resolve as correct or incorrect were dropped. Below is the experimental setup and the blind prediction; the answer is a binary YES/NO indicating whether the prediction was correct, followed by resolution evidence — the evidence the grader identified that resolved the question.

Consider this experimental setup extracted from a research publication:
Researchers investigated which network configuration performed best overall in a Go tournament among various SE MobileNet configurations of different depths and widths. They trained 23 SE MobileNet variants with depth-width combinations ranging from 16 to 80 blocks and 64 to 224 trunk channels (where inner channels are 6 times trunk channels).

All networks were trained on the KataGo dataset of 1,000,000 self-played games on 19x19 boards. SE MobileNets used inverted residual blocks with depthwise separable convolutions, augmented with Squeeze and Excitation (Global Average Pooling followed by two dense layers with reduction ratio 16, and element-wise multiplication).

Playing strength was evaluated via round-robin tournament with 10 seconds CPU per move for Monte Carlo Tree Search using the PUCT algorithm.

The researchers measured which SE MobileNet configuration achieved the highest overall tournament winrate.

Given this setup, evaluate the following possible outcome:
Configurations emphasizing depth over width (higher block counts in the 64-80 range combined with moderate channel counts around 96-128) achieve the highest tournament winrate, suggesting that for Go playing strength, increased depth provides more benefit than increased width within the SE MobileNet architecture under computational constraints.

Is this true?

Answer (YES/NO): NO